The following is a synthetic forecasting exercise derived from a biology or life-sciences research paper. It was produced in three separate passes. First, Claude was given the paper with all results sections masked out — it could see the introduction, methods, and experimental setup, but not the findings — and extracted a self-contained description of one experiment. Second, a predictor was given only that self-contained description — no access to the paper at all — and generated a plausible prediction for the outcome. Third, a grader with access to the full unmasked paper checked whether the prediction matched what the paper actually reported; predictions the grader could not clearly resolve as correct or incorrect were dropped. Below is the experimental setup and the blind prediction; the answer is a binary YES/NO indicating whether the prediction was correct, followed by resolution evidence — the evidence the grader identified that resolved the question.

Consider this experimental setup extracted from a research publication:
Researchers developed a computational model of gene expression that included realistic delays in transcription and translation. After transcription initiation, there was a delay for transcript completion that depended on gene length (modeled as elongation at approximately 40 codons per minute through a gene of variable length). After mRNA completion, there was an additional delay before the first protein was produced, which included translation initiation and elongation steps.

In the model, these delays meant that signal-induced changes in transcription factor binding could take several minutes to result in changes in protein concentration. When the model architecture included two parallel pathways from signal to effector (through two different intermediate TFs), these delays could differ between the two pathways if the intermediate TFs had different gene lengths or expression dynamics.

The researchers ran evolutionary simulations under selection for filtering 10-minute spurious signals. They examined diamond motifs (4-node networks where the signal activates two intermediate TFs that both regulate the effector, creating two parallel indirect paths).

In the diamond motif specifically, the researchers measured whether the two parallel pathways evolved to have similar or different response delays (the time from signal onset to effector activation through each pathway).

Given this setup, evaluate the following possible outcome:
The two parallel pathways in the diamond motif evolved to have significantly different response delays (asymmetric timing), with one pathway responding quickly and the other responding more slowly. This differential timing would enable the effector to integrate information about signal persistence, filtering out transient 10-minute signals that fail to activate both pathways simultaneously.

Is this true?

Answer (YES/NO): YES